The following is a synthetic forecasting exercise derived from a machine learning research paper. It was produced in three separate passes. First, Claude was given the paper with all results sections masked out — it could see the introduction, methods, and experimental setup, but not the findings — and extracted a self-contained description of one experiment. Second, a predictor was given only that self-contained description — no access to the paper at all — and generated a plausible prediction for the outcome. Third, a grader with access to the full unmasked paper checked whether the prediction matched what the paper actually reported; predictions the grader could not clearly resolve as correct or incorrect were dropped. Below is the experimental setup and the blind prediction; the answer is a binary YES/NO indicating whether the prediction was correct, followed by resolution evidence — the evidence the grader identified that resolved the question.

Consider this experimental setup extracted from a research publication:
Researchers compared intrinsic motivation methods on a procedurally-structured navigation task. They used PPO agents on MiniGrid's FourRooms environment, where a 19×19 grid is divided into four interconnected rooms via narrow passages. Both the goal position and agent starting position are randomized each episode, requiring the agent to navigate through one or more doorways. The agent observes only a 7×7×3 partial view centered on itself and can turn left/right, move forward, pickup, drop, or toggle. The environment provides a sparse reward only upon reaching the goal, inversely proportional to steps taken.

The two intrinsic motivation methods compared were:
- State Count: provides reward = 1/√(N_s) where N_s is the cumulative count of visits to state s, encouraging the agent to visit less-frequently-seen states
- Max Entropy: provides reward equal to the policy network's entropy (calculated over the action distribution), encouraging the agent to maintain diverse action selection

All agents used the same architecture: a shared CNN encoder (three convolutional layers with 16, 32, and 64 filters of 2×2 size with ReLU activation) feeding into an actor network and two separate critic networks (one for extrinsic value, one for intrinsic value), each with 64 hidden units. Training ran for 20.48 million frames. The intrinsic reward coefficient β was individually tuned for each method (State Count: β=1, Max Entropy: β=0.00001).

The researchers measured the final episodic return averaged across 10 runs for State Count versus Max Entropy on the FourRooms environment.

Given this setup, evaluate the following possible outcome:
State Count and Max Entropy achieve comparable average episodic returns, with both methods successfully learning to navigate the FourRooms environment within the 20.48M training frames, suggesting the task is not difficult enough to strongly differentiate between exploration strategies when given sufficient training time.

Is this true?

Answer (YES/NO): NO